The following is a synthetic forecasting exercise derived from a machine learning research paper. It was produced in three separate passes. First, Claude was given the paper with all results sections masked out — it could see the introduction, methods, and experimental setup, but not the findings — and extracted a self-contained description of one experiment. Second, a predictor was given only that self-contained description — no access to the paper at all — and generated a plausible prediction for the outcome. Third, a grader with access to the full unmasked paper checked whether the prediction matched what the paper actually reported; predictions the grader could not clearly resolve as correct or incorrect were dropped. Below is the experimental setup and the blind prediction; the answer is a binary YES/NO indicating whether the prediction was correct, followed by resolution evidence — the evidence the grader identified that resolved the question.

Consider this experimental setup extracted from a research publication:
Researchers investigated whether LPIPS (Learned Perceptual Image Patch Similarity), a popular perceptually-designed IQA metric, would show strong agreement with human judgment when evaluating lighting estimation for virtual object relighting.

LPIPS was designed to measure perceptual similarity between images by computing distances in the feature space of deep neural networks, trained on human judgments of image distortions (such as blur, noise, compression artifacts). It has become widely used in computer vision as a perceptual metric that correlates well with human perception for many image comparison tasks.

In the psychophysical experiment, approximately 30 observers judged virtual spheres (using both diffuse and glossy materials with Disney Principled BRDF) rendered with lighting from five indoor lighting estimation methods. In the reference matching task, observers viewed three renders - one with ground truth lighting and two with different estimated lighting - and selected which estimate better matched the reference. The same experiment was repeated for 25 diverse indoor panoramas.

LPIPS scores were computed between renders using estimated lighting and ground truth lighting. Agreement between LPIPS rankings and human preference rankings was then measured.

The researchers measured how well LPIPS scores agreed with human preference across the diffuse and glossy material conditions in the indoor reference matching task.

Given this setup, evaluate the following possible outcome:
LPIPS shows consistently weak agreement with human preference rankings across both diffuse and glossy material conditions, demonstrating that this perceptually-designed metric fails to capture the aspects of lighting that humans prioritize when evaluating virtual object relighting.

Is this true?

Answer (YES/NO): NO